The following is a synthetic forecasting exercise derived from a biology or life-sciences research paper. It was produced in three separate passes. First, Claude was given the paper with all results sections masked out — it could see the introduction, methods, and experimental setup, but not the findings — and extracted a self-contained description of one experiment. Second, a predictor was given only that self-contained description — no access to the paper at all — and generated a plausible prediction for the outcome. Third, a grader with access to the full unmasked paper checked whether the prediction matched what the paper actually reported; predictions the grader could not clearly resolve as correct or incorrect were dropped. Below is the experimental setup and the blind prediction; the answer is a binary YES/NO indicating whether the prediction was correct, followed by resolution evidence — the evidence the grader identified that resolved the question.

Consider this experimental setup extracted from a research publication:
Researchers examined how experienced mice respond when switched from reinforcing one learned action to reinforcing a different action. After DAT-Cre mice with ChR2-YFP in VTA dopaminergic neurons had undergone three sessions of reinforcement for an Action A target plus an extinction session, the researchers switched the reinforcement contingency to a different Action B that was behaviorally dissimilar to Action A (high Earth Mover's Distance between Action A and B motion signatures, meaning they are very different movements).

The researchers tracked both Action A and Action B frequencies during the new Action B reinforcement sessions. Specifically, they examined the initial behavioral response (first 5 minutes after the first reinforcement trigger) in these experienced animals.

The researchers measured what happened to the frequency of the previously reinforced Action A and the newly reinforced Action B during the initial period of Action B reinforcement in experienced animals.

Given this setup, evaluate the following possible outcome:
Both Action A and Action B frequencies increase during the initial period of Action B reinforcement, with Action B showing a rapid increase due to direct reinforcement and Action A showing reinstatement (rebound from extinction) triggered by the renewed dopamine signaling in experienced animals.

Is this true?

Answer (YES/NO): YES